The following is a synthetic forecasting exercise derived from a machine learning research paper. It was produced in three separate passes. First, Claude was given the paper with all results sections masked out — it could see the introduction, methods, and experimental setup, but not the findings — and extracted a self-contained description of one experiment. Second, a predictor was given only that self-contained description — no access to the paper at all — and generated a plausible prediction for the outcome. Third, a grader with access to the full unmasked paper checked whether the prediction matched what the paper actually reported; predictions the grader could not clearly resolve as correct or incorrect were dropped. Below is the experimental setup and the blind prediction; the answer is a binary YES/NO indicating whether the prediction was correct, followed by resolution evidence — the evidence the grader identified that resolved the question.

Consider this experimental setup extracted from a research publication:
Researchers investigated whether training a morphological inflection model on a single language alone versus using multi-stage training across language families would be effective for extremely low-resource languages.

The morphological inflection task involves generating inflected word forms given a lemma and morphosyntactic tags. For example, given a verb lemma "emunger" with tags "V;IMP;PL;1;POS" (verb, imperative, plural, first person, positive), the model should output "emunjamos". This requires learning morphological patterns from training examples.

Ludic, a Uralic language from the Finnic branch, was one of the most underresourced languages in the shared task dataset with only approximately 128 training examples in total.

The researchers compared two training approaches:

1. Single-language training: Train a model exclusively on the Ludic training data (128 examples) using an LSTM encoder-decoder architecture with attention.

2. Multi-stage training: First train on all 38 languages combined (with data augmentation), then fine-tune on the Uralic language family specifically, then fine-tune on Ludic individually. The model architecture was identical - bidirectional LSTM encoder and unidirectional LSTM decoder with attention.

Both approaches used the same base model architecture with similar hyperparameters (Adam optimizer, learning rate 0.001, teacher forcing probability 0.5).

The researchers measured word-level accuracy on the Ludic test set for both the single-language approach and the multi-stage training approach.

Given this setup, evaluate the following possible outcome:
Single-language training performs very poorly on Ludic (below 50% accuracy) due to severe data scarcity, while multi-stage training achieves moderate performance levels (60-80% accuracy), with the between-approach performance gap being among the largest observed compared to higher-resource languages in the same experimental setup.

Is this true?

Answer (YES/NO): NO